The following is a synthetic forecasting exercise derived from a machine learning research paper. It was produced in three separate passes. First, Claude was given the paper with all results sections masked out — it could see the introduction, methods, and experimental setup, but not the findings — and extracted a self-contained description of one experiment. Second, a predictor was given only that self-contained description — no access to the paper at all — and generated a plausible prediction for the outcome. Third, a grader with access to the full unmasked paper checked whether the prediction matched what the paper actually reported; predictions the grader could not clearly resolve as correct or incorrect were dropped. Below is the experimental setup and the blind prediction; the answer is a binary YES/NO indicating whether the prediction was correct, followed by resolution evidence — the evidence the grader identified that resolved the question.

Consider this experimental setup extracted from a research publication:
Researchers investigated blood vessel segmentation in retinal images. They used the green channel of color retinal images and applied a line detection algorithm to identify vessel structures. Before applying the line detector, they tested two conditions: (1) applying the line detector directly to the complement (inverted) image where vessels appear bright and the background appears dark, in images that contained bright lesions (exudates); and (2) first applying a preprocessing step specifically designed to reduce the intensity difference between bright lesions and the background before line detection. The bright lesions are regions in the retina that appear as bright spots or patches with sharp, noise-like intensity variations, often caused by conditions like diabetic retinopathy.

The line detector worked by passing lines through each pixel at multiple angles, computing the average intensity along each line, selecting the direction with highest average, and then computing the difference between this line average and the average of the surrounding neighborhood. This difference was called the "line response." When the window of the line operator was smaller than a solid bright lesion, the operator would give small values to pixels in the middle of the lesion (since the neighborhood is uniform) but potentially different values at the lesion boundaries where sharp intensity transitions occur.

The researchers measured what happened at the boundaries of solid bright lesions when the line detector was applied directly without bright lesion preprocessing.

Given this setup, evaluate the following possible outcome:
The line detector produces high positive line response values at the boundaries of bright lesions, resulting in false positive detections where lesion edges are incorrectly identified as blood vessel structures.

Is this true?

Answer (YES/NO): YES